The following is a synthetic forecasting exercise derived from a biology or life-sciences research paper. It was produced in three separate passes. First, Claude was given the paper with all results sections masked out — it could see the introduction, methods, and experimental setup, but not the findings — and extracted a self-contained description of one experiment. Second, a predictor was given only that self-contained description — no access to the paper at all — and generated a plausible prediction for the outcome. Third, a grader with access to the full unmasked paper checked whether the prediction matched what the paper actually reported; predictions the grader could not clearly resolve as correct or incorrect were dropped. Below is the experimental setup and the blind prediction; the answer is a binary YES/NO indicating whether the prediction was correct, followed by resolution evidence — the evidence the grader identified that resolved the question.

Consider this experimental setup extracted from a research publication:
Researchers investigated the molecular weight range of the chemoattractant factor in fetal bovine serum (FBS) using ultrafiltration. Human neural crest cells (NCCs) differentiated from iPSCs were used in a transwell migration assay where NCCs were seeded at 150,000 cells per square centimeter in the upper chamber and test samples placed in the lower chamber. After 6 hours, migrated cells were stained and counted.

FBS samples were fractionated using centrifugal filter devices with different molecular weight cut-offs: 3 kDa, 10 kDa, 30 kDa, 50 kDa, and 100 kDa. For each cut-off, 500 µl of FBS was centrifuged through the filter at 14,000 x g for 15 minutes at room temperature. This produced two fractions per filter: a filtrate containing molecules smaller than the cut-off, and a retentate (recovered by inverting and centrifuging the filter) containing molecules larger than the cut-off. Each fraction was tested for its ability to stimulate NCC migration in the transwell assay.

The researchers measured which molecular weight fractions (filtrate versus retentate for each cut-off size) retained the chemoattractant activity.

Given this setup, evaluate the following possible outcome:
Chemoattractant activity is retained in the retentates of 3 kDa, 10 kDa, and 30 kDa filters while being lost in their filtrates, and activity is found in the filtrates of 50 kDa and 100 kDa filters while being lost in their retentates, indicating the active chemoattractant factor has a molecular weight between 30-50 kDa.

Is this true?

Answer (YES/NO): NO